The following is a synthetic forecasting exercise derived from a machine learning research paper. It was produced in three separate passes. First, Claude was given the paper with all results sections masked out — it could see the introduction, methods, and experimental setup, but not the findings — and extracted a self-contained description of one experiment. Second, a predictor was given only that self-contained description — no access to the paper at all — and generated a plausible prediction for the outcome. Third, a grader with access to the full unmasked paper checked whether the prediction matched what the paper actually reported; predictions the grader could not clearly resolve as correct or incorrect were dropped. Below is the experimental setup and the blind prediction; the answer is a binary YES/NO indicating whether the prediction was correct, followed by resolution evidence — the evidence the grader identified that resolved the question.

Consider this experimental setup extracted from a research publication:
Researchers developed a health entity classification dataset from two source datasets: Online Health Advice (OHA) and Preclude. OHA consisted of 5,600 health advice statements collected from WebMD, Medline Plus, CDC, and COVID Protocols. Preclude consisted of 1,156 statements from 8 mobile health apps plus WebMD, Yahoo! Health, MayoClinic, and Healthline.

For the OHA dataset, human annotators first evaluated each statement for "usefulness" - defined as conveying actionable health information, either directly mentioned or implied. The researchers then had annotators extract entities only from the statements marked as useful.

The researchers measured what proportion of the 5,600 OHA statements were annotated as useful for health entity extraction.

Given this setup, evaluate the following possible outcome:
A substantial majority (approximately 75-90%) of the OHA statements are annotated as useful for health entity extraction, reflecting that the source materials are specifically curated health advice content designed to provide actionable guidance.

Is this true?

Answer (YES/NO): NO